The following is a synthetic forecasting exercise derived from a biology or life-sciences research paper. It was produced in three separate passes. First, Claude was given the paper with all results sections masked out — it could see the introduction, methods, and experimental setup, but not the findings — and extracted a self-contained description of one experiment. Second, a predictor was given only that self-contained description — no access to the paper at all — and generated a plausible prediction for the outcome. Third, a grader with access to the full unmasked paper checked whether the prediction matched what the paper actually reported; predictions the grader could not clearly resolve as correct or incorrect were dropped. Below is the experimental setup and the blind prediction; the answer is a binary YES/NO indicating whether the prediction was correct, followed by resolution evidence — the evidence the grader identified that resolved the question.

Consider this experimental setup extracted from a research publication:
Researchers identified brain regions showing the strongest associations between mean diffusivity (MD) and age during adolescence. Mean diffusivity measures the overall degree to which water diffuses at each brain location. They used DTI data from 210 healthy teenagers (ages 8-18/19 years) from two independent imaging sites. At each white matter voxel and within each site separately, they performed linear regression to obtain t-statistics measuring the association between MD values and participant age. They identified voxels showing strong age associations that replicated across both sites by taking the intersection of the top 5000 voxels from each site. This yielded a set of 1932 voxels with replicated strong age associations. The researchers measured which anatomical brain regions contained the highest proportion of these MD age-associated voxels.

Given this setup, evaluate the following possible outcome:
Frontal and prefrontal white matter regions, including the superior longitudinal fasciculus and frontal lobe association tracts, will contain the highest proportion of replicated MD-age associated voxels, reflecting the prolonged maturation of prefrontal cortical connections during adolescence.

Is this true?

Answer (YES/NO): NO